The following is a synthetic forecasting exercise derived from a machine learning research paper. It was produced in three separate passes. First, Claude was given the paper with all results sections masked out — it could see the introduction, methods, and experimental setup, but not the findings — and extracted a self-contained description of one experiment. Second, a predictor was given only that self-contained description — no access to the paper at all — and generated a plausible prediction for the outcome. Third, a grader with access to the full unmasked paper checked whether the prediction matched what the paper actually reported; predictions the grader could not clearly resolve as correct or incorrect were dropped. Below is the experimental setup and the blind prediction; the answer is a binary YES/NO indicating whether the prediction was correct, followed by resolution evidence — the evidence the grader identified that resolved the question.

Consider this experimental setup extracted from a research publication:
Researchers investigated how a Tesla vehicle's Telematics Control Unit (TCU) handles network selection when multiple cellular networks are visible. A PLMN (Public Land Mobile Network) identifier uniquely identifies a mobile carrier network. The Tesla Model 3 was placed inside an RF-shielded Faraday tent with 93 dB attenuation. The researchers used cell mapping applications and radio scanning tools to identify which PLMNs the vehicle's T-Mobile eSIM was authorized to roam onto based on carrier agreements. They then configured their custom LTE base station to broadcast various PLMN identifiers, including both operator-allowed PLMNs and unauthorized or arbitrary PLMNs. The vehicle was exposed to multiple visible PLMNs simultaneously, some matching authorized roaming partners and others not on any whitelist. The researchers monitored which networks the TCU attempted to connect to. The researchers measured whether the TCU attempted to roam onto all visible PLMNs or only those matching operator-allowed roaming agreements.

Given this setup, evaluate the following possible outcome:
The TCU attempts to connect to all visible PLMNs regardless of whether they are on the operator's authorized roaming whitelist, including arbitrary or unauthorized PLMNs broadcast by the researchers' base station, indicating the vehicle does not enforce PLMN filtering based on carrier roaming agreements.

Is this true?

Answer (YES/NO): NO